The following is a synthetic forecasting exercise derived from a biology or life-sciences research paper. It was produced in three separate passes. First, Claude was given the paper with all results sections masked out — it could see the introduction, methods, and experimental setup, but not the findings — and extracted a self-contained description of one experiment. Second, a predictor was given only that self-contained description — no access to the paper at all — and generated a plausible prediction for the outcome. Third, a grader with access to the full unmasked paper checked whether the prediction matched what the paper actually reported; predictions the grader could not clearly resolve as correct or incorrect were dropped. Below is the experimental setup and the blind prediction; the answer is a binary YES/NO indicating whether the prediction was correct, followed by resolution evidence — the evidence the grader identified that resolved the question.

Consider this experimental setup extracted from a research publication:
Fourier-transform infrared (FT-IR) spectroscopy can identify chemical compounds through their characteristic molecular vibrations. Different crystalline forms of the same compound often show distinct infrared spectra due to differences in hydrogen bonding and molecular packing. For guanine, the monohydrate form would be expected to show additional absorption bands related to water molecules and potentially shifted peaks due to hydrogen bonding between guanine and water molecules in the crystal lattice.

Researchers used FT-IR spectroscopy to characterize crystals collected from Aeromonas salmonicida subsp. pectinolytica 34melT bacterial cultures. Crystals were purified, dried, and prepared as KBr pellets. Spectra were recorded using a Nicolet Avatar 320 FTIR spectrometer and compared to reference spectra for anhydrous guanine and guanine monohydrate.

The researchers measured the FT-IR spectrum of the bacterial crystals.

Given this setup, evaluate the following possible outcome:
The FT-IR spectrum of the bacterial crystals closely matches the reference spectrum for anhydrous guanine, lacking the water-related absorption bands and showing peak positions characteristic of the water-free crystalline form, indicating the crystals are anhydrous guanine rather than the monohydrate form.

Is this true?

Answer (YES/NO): NO